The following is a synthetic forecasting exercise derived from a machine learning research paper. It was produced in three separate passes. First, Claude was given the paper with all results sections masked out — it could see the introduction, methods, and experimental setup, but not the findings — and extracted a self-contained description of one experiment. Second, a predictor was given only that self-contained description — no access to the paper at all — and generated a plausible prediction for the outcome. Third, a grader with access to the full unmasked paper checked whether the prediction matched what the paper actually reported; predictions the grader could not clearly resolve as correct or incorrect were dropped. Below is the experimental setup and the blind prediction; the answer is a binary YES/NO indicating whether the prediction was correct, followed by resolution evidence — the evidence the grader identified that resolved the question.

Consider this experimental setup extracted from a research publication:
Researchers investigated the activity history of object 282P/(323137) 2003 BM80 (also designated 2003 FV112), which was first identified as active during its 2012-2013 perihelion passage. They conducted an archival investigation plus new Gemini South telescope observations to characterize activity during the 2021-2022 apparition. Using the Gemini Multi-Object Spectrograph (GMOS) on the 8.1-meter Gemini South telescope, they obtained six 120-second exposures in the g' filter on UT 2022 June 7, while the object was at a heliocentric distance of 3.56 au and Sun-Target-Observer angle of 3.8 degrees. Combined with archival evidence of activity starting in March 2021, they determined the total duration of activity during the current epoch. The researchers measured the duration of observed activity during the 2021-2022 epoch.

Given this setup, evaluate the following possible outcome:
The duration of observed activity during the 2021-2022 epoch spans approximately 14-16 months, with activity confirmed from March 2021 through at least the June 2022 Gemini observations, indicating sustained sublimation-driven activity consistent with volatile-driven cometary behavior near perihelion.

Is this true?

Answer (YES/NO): YES